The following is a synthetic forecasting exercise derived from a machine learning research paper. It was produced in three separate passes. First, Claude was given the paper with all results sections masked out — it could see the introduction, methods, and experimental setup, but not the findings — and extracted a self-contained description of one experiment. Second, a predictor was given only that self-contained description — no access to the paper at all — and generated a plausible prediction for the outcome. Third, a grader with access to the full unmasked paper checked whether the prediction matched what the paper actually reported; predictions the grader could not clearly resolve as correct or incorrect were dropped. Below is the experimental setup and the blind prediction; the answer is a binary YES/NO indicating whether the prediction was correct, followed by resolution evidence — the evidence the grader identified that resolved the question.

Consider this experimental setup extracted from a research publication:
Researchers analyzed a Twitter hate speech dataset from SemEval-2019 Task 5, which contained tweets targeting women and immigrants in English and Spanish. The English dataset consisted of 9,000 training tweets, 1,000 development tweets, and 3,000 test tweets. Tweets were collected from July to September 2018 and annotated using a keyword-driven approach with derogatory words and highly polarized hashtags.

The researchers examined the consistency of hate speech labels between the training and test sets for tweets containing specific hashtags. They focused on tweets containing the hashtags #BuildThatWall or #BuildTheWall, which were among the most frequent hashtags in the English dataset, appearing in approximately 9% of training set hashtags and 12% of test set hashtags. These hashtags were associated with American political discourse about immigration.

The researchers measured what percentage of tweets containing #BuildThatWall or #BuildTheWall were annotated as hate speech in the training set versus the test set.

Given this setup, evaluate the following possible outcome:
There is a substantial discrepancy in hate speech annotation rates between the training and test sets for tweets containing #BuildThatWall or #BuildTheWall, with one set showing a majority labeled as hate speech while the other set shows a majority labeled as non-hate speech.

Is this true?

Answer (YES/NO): YES